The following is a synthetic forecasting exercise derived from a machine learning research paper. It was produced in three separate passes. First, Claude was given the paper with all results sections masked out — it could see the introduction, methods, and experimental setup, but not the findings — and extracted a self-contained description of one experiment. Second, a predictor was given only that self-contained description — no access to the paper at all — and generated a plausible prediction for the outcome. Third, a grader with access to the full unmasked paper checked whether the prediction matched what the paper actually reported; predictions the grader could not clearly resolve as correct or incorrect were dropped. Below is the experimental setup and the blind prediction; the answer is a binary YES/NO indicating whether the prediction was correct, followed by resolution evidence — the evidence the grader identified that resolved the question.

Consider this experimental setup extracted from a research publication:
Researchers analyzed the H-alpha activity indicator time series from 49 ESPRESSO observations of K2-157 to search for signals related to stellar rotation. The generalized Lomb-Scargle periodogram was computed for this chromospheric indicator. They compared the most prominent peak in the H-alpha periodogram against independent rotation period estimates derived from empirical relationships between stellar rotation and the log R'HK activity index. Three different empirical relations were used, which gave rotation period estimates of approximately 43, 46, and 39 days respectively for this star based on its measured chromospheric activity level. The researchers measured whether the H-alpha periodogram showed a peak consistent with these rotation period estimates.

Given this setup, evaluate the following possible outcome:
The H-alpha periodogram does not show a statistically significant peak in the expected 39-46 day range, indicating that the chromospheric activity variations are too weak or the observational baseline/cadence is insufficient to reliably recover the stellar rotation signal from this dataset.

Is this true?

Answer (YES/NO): NO